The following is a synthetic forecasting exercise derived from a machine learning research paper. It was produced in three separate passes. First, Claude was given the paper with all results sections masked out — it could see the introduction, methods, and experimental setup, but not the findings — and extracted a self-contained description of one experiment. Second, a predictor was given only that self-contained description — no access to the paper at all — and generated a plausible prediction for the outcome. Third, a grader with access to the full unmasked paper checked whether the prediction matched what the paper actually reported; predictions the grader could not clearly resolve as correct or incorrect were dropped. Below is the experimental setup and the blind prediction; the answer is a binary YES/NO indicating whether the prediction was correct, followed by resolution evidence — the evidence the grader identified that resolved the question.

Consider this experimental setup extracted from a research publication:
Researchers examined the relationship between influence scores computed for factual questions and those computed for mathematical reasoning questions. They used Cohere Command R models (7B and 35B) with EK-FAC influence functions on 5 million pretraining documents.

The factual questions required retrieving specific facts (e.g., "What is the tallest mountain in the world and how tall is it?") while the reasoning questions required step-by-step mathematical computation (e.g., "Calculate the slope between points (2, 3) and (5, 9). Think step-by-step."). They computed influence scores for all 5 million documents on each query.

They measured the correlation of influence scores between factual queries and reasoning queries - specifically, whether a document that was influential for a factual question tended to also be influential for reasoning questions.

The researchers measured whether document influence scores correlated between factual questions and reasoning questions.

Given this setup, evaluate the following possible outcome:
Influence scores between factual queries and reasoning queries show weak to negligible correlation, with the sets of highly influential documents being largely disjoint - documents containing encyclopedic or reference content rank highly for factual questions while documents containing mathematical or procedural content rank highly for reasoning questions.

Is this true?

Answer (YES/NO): YES